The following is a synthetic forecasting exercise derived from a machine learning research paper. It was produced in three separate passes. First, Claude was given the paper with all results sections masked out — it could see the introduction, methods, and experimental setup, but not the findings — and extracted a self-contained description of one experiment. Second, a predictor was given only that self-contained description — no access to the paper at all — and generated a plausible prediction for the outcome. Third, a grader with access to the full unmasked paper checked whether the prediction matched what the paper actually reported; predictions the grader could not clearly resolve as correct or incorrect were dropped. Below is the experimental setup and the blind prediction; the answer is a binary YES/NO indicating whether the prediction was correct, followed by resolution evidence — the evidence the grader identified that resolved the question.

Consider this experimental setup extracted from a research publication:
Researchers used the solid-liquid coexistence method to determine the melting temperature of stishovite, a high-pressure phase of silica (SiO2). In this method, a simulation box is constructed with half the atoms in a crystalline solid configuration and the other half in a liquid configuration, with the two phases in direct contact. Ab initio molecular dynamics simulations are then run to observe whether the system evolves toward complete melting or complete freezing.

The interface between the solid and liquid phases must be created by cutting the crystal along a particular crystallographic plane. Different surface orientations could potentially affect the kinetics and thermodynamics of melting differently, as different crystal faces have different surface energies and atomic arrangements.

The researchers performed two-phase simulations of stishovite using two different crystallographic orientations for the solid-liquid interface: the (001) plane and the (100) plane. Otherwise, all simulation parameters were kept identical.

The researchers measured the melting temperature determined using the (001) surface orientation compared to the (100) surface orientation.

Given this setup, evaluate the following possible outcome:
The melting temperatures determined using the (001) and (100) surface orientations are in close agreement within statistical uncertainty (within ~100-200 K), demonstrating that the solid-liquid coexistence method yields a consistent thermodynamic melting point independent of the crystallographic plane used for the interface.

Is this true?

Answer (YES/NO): YES